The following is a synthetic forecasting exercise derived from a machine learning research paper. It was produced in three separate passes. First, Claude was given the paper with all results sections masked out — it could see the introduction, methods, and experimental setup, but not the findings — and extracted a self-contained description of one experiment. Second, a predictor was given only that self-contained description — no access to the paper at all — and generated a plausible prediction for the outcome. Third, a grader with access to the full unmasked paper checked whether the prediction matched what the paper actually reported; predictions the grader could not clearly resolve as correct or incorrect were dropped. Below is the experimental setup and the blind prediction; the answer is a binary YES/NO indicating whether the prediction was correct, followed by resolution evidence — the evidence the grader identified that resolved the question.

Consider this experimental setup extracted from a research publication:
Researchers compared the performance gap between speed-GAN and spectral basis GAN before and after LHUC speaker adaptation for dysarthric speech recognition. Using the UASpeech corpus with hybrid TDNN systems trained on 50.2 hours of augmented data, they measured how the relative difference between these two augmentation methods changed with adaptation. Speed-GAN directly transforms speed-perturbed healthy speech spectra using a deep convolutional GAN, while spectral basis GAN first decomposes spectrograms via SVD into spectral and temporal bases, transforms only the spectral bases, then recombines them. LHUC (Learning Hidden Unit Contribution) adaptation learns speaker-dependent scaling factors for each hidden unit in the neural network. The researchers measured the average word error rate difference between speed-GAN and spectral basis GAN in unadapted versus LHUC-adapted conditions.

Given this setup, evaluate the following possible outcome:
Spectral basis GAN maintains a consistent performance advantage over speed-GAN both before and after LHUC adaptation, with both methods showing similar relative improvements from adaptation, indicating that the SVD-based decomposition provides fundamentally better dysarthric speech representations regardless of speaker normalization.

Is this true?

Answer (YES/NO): NO